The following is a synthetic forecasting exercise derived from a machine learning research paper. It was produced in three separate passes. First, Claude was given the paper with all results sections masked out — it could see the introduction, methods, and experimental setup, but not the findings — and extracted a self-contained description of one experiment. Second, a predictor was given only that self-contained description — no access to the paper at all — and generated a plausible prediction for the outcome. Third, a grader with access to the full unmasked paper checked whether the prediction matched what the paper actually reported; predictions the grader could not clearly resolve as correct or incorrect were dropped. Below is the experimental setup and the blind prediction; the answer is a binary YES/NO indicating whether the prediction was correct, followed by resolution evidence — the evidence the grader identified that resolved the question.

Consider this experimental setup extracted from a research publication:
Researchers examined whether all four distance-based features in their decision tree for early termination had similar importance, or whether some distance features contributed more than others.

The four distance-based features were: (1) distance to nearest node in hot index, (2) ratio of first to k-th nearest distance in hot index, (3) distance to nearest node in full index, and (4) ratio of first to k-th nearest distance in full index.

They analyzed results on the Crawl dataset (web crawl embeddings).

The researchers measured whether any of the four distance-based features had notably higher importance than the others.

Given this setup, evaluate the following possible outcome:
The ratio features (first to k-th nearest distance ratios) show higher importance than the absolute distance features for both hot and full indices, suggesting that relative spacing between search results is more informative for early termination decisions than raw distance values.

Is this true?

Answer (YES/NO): NO